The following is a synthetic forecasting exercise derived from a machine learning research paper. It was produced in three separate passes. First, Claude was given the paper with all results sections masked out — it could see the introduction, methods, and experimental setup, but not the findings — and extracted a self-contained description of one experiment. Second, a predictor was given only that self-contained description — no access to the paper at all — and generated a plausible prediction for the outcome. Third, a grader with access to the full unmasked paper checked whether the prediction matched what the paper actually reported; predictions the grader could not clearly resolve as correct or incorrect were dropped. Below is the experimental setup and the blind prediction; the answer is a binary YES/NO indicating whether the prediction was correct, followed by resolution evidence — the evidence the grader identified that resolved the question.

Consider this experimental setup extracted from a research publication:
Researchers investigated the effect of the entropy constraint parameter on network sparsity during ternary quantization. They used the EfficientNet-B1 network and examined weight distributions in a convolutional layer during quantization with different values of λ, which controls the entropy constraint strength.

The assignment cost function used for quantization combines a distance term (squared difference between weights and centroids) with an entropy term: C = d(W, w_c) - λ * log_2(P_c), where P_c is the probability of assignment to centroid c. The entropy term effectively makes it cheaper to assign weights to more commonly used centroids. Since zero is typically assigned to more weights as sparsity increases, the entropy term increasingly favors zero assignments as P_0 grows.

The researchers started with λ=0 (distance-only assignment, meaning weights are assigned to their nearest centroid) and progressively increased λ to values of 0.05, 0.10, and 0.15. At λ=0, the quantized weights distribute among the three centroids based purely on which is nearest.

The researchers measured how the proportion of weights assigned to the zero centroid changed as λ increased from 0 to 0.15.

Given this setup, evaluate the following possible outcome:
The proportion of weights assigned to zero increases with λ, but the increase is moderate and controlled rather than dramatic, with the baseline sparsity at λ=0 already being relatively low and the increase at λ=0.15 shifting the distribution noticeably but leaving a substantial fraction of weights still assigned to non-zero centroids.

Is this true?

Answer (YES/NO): NO